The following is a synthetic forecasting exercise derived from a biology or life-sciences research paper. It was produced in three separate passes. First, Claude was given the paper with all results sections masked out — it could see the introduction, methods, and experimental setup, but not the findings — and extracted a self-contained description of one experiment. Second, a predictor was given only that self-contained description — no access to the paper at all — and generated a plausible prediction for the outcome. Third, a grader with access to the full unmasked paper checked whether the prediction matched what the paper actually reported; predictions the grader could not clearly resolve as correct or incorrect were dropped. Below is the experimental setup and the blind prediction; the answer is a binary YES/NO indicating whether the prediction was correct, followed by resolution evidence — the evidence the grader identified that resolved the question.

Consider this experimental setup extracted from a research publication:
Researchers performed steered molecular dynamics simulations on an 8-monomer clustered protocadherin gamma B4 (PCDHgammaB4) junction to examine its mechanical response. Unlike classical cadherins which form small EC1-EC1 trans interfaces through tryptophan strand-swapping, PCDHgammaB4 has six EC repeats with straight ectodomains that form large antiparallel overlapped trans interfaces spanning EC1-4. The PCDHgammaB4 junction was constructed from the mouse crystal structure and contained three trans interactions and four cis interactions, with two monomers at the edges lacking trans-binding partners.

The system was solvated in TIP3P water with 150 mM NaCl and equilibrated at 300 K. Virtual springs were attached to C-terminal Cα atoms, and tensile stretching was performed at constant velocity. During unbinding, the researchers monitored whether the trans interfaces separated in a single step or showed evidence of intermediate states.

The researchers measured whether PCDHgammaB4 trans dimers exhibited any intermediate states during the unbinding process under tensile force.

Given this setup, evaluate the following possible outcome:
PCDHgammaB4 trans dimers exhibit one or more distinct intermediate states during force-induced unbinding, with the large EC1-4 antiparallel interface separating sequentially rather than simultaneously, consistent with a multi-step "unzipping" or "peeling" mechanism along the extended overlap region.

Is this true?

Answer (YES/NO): NO